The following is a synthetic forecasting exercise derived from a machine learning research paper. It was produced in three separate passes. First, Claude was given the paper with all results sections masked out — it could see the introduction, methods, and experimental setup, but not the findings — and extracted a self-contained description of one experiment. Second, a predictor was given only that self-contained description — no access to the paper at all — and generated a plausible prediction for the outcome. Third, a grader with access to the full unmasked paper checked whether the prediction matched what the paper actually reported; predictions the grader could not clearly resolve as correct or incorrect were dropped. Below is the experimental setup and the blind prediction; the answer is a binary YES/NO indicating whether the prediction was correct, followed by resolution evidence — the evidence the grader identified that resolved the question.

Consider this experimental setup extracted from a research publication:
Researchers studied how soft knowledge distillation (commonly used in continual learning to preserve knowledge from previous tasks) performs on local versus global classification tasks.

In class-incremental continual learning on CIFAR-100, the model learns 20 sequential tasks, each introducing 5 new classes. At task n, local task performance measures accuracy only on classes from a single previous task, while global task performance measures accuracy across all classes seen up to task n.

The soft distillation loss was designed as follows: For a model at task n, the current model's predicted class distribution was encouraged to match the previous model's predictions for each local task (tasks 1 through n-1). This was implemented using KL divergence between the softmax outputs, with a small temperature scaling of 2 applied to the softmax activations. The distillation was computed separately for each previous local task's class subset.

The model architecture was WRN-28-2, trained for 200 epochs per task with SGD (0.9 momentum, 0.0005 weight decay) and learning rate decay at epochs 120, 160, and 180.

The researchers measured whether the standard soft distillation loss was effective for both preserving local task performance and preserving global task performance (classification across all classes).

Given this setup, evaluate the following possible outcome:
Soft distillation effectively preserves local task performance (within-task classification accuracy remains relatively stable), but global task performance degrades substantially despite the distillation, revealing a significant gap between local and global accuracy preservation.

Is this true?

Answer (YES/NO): YES